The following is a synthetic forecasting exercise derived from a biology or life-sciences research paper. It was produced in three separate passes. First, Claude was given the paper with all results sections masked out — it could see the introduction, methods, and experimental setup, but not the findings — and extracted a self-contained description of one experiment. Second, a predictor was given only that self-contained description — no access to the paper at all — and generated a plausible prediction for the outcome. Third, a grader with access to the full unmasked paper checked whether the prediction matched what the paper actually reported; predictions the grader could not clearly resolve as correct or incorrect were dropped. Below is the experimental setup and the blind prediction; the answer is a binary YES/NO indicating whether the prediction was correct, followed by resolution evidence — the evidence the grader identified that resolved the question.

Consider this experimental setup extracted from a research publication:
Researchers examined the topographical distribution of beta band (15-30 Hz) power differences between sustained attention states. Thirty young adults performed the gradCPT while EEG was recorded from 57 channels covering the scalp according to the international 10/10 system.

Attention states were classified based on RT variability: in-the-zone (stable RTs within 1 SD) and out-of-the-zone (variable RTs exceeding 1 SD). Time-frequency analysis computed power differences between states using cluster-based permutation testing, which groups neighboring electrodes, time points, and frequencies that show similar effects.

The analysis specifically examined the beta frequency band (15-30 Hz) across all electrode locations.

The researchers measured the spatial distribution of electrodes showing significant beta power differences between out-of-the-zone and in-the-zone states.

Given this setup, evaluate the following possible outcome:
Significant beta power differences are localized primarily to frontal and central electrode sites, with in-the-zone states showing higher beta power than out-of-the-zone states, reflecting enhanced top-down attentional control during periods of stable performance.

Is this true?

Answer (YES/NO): NO